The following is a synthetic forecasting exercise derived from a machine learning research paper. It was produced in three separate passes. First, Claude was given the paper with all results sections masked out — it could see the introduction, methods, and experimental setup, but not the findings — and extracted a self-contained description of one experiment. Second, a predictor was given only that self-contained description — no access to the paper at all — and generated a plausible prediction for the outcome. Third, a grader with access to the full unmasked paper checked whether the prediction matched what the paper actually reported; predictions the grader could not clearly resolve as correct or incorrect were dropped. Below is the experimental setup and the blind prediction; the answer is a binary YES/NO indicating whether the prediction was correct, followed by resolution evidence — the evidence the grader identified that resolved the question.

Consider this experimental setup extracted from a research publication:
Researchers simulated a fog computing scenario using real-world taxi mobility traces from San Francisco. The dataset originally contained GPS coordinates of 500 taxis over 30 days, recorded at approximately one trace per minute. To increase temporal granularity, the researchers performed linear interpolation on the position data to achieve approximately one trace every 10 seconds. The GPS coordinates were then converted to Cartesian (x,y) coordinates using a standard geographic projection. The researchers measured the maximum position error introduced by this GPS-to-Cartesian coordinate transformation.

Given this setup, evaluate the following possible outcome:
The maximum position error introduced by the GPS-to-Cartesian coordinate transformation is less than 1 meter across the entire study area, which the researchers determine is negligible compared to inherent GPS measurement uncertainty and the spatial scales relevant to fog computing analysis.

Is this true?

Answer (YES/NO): NO